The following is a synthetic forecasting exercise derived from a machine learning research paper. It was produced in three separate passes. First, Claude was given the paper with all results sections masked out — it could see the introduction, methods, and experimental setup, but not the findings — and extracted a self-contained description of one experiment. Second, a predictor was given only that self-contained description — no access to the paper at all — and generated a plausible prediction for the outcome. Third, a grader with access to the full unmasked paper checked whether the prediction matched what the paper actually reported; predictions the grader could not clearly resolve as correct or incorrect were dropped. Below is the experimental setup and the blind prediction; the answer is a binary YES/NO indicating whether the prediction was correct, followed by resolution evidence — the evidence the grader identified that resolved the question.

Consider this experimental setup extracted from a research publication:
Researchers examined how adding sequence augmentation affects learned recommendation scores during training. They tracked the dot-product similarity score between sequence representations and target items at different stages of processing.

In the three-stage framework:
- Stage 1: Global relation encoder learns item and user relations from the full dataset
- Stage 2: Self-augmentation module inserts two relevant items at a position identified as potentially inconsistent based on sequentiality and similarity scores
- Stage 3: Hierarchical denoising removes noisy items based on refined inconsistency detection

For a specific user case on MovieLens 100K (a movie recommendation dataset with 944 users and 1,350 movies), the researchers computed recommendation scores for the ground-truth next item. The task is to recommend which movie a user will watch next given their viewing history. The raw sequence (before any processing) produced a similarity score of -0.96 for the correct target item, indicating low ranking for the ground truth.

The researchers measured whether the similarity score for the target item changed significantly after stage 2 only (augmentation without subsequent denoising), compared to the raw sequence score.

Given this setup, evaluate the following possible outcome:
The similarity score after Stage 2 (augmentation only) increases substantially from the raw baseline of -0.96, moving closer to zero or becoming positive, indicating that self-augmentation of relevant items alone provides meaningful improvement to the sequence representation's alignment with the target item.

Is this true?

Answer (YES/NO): NO